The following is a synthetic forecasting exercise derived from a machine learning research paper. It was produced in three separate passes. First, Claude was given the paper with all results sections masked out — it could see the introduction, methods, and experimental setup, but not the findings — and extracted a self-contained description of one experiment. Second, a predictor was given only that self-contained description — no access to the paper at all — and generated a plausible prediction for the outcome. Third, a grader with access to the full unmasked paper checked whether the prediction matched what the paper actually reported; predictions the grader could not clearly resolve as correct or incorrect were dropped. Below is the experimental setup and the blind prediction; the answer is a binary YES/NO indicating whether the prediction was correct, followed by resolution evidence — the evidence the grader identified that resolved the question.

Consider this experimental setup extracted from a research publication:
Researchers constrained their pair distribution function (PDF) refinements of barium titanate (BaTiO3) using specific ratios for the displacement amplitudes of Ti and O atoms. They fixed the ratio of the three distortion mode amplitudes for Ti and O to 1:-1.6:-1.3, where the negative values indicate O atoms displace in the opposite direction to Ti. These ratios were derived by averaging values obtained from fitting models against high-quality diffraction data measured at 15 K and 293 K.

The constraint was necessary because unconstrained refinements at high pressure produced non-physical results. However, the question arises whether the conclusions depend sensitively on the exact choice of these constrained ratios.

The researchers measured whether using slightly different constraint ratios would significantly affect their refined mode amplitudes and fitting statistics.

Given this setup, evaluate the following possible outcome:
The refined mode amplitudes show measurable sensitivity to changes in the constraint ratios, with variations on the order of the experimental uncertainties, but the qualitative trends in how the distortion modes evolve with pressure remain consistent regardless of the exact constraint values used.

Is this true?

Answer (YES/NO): NO